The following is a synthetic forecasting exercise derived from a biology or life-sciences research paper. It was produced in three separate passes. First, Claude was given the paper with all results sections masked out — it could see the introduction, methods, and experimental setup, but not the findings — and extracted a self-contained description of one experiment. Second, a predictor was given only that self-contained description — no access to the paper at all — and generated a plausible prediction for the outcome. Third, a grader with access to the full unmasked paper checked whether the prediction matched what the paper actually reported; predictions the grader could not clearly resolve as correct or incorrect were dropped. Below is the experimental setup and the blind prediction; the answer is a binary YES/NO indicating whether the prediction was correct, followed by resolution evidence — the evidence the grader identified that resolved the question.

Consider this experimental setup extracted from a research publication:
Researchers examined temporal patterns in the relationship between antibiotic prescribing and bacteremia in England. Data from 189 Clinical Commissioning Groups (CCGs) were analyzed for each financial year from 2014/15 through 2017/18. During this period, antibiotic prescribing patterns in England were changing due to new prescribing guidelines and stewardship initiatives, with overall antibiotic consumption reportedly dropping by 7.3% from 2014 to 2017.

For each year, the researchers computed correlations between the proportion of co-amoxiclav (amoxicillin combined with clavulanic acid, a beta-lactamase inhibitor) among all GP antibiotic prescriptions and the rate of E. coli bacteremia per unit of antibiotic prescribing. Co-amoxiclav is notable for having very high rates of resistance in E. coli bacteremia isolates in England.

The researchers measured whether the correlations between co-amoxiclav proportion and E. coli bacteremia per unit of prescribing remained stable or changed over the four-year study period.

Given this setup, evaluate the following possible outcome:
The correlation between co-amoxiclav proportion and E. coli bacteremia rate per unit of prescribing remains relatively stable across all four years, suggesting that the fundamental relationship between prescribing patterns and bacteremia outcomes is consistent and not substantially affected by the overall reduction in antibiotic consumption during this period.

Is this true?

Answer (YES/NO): NO